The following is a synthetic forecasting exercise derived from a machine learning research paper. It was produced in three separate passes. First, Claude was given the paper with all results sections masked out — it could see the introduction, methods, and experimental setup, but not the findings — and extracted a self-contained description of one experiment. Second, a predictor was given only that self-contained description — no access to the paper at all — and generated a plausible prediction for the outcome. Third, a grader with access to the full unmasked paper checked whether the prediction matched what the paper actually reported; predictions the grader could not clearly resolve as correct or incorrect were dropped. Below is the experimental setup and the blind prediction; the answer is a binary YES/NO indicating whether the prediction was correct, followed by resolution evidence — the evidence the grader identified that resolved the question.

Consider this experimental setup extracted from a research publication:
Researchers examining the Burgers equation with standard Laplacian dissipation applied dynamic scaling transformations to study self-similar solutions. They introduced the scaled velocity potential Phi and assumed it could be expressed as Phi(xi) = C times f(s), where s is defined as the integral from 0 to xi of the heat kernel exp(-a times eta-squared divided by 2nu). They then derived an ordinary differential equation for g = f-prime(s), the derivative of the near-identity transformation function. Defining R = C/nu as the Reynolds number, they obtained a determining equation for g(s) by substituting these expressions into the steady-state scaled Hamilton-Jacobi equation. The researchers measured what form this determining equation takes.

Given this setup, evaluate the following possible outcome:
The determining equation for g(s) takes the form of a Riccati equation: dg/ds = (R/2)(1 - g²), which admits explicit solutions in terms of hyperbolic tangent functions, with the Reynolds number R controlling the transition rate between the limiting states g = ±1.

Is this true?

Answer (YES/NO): NO